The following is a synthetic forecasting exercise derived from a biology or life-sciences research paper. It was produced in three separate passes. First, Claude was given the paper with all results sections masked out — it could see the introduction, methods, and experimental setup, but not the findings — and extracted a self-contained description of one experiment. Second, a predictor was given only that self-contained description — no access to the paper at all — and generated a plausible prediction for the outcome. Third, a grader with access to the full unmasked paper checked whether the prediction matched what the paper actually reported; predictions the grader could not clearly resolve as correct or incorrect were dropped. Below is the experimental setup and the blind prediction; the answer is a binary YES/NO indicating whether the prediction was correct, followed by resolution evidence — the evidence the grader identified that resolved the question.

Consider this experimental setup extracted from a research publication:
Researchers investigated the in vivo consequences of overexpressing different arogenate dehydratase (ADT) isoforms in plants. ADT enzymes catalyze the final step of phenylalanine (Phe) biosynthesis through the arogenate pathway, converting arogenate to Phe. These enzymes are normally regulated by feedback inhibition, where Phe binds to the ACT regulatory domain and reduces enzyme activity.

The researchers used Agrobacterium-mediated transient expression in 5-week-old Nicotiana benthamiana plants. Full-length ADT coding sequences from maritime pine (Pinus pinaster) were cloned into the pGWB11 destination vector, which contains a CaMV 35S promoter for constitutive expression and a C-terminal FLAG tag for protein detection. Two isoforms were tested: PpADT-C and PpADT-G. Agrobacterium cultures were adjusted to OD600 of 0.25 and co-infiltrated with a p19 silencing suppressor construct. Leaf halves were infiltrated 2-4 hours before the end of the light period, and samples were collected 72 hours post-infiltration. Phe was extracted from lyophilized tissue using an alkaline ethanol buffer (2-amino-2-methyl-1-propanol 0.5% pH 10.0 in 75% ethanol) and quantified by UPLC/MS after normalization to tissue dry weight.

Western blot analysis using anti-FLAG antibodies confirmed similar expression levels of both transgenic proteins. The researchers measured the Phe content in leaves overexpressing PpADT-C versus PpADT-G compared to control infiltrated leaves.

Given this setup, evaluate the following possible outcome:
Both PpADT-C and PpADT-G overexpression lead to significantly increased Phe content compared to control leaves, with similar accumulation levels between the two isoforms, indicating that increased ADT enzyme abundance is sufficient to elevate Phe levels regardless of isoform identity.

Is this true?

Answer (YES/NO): NO